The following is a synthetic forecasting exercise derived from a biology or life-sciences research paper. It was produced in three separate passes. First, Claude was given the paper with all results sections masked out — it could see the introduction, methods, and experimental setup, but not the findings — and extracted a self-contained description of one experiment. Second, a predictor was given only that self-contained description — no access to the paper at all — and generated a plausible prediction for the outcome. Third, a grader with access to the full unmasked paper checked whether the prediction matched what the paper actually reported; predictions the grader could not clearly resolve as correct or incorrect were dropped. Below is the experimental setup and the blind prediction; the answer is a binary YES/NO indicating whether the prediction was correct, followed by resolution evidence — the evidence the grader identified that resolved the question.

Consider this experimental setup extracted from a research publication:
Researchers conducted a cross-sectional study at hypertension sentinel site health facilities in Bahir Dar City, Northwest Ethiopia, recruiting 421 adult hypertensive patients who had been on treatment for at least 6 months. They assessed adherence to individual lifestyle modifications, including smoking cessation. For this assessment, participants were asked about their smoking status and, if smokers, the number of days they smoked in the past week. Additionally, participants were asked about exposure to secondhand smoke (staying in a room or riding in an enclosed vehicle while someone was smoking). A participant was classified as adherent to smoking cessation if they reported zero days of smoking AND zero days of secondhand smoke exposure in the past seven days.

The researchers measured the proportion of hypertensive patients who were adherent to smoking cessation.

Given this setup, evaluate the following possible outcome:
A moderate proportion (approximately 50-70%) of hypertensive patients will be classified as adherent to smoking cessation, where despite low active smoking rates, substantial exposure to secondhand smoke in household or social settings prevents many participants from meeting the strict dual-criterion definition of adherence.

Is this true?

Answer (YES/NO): NO